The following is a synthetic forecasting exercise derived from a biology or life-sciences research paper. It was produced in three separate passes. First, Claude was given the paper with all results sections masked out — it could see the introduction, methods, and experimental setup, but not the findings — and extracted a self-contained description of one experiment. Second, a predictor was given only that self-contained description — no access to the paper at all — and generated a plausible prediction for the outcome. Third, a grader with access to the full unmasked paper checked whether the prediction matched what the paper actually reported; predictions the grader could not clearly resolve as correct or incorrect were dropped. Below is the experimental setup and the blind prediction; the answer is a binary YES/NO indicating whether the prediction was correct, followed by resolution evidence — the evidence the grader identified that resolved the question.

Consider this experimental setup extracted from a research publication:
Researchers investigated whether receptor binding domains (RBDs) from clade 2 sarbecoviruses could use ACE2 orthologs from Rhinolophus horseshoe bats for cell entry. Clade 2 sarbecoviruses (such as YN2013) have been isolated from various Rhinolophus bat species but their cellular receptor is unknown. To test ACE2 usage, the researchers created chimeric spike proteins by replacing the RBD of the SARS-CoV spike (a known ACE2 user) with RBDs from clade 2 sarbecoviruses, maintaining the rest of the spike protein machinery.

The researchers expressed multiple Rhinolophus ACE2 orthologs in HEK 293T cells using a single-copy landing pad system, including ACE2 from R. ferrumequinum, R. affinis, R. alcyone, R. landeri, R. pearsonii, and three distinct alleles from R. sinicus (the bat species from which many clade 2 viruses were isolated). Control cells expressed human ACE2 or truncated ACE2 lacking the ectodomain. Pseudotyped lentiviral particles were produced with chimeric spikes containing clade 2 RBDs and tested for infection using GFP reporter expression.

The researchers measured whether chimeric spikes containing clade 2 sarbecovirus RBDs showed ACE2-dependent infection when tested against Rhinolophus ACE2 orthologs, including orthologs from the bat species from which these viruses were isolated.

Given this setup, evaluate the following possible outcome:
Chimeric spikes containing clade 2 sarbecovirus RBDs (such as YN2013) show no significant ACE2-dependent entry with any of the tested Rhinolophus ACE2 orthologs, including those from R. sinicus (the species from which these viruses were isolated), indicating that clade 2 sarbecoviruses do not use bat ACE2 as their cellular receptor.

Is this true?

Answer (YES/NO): YES